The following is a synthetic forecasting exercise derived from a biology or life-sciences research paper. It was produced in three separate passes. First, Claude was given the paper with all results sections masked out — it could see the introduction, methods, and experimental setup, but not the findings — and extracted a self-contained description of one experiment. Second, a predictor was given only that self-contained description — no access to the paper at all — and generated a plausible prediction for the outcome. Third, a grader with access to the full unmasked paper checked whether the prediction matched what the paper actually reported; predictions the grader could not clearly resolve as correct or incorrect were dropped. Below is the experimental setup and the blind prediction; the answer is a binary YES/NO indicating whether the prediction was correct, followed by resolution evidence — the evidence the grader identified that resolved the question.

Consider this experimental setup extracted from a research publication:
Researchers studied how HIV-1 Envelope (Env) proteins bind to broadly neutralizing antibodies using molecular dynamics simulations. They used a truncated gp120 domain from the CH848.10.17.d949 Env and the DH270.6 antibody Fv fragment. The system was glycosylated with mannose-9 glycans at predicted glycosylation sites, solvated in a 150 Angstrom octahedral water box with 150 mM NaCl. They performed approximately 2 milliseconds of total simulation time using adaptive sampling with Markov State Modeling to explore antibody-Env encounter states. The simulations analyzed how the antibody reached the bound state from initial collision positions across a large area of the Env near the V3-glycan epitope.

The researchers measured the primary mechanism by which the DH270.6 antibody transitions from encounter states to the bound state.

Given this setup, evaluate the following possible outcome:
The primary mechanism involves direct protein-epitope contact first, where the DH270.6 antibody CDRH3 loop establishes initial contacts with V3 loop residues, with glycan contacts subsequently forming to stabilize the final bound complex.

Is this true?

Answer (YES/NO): NO